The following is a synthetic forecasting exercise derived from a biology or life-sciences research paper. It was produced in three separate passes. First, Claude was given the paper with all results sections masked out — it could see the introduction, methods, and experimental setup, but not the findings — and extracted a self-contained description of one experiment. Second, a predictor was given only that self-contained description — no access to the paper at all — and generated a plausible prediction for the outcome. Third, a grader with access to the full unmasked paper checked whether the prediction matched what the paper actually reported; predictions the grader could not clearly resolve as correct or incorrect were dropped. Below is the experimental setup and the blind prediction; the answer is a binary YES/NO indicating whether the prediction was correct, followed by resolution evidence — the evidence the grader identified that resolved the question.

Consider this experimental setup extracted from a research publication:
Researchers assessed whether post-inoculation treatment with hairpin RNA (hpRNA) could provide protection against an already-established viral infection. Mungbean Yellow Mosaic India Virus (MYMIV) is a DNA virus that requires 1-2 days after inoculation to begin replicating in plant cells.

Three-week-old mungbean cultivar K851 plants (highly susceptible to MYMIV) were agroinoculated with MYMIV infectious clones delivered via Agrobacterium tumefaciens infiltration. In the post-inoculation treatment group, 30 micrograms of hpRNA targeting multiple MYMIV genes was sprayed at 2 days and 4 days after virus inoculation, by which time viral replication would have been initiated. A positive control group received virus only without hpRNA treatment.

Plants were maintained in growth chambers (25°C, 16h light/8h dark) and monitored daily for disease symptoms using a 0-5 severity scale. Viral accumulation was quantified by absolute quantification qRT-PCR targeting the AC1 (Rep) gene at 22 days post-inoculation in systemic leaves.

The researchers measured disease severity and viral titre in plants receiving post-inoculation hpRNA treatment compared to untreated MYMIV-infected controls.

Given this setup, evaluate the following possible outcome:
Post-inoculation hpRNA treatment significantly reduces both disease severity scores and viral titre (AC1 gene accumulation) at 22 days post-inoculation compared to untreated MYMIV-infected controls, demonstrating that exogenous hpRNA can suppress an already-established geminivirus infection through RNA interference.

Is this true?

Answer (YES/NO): NO